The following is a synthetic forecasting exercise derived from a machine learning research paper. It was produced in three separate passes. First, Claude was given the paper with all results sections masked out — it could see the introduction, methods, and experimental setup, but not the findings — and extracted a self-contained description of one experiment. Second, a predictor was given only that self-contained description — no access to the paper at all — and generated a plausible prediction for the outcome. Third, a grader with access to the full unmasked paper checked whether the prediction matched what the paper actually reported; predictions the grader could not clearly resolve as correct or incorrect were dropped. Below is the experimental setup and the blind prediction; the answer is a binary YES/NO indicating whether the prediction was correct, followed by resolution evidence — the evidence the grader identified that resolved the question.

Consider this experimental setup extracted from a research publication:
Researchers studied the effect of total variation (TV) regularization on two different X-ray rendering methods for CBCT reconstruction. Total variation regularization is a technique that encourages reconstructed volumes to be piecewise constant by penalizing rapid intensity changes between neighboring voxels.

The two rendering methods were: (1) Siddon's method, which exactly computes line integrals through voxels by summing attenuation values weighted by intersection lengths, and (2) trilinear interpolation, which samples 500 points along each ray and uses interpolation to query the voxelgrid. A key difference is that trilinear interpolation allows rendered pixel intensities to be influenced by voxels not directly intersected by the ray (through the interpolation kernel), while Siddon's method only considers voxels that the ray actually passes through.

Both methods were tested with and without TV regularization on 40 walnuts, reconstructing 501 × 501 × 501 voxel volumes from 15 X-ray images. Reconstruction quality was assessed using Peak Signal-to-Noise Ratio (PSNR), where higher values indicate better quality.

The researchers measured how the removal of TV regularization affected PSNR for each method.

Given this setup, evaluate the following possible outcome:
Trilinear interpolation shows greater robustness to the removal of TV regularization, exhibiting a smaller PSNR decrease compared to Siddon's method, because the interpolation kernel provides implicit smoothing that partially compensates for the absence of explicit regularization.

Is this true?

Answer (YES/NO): YES